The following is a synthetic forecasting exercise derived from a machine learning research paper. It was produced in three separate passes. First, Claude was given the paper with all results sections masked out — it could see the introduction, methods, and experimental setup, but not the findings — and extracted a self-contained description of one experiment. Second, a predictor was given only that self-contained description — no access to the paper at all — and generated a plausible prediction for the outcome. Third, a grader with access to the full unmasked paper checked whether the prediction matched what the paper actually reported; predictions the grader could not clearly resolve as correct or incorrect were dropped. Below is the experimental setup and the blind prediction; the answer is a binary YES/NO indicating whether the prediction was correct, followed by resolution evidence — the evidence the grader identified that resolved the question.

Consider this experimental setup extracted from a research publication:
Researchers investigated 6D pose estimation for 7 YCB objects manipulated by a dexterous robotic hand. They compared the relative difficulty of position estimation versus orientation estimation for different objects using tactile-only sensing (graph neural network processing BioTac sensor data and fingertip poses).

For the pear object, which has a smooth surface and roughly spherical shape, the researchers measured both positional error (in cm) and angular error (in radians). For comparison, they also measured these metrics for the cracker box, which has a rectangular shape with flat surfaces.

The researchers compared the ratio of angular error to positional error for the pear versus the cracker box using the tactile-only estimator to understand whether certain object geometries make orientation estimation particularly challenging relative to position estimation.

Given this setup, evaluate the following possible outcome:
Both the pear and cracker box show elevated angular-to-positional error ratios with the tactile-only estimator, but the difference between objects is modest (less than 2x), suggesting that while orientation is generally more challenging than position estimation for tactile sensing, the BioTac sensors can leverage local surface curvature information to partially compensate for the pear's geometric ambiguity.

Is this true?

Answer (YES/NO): YES